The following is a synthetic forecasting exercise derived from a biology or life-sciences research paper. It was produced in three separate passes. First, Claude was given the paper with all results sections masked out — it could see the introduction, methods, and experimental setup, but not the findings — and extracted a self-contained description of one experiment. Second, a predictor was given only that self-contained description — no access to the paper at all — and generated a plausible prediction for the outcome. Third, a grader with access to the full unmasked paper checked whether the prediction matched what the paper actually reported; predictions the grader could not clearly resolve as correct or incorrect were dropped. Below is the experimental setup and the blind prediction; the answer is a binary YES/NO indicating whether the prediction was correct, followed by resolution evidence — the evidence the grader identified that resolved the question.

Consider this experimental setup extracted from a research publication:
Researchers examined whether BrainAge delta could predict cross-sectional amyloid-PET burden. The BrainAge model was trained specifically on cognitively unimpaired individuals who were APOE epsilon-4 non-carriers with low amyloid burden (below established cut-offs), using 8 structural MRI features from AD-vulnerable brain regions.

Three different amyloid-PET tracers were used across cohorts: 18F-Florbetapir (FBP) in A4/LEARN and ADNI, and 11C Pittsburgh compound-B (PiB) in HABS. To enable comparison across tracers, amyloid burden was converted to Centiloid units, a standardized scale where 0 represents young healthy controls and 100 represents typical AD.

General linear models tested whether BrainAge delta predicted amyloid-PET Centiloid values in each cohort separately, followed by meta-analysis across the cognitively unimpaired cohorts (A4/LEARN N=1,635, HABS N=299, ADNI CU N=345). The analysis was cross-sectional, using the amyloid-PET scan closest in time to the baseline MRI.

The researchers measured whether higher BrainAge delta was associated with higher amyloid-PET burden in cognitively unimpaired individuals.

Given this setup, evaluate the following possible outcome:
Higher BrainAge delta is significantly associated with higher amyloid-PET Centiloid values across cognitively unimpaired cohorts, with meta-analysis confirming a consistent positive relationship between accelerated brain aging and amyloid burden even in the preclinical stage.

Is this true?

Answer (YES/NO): NO